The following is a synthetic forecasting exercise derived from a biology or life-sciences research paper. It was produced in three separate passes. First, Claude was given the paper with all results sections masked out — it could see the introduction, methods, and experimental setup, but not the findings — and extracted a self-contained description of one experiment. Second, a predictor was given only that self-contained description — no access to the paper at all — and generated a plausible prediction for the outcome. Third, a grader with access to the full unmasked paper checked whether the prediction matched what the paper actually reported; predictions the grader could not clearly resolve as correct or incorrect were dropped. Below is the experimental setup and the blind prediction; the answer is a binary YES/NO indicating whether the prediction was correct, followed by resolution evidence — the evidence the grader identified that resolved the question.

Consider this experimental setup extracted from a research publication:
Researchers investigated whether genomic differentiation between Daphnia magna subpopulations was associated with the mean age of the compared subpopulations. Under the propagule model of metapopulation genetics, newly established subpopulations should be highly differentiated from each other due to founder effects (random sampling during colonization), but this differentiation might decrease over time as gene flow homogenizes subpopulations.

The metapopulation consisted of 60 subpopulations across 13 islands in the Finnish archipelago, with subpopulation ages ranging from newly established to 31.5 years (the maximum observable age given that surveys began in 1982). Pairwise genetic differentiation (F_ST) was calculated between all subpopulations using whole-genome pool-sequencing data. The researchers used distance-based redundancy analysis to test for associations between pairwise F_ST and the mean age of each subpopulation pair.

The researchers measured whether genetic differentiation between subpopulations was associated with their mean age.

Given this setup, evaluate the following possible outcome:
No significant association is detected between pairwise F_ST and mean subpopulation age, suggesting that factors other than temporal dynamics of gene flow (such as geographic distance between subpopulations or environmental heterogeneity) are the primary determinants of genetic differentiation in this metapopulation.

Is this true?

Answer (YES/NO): YES